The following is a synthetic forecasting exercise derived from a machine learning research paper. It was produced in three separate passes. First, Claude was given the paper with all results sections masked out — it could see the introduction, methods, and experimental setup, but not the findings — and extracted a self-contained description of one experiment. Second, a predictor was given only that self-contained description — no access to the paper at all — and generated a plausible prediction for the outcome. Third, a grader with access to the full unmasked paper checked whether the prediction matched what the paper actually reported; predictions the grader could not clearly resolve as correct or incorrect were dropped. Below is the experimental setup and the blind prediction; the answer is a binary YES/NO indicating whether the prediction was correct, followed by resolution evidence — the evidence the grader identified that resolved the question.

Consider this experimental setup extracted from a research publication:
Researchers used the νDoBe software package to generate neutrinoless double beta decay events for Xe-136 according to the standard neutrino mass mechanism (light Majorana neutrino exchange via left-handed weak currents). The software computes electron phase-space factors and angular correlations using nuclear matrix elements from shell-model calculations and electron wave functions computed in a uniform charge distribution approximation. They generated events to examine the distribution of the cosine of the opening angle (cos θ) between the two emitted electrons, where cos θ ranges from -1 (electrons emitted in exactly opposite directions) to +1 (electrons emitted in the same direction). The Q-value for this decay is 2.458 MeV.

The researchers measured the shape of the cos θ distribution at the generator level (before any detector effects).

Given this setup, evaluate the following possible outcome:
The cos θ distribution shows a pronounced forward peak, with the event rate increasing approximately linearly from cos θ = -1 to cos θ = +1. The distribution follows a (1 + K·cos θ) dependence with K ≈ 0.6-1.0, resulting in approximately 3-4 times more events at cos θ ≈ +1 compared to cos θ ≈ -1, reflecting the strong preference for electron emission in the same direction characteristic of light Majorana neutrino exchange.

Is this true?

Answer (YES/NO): NO